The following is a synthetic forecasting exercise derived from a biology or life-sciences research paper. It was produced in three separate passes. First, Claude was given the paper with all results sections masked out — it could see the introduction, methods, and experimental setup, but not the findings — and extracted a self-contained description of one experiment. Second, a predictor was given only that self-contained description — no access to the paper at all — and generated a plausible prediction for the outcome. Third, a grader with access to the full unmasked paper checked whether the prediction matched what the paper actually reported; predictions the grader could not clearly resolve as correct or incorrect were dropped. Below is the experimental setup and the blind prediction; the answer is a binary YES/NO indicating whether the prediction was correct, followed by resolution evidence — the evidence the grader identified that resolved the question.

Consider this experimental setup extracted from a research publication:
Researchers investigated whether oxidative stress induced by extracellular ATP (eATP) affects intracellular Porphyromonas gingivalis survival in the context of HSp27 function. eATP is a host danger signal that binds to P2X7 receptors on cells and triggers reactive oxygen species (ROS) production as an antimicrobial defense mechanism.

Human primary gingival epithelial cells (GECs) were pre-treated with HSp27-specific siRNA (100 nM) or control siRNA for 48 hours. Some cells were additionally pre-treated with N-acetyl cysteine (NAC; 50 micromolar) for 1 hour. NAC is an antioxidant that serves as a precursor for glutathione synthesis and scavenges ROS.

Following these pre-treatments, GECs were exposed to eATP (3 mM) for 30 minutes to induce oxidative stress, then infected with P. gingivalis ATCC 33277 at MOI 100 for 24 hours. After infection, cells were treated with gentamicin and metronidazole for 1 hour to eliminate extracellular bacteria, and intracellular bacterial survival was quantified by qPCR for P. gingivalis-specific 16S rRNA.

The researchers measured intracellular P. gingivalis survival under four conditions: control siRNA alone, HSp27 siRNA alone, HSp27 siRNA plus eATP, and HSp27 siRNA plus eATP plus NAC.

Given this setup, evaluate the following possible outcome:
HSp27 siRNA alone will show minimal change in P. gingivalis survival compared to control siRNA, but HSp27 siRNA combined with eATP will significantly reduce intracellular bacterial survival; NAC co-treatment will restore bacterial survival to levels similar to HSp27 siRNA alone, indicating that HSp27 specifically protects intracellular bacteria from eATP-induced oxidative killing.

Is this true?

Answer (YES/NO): NO